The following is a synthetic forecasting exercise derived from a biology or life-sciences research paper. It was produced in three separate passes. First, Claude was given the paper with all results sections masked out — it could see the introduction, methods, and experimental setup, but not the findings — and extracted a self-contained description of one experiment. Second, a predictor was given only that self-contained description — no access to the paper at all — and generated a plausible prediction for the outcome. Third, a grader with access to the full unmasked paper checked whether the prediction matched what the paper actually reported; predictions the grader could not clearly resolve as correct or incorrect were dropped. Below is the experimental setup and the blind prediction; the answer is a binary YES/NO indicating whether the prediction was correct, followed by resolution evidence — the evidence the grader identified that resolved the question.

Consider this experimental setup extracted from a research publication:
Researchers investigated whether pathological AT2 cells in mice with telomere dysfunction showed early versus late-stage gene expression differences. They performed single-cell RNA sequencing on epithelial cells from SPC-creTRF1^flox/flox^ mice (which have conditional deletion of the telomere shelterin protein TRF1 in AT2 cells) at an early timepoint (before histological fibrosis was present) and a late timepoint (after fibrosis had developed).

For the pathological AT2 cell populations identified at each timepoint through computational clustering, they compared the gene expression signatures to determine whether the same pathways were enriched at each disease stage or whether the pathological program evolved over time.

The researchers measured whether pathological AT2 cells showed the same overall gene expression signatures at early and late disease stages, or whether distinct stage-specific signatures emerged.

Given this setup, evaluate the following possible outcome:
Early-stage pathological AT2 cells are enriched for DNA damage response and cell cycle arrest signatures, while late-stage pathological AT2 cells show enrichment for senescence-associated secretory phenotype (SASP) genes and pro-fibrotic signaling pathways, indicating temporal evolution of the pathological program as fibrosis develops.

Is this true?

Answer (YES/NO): NO